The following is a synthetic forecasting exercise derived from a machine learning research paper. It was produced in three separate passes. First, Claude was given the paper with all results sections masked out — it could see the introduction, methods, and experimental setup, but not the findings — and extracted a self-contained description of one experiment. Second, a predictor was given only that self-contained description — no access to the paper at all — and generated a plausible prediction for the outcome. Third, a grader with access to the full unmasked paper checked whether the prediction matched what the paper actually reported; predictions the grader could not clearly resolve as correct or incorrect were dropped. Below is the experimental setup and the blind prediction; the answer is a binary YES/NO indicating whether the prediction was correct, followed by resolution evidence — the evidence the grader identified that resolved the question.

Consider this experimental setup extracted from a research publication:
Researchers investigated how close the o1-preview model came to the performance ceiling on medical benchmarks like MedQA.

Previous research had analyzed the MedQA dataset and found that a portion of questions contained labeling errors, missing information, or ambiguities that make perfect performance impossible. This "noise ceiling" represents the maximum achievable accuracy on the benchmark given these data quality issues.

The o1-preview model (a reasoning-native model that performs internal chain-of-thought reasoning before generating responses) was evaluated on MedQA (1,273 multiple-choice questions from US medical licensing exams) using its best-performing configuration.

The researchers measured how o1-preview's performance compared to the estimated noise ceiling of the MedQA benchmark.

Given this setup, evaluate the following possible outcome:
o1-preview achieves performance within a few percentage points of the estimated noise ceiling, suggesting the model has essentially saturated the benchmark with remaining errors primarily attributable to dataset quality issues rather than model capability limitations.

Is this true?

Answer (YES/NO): YES